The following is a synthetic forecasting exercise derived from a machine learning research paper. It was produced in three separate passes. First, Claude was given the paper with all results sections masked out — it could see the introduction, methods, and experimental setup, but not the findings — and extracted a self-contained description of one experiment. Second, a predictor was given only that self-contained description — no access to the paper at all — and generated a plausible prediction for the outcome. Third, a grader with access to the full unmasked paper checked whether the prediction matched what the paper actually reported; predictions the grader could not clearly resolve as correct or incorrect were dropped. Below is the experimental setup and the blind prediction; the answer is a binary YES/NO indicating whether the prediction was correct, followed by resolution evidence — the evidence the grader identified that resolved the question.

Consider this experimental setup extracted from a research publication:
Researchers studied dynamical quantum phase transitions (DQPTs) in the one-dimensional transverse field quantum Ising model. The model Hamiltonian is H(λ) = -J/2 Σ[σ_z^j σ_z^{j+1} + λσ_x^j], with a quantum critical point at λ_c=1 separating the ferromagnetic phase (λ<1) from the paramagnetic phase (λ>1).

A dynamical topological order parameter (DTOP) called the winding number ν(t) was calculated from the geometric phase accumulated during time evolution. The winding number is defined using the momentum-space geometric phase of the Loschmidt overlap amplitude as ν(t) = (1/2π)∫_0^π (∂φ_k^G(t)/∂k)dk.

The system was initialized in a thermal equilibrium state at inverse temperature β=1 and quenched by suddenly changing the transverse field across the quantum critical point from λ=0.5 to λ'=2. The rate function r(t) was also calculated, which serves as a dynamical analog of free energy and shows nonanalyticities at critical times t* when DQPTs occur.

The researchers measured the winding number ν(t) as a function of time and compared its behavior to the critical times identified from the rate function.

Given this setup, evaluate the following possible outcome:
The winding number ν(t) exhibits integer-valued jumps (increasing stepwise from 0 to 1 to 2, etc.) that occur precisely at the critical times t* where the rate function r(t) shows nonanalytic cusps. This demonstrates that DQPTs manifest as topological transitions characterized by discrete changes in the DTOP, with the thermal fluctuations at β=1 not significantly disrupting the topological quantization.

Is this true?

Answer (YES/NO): NO